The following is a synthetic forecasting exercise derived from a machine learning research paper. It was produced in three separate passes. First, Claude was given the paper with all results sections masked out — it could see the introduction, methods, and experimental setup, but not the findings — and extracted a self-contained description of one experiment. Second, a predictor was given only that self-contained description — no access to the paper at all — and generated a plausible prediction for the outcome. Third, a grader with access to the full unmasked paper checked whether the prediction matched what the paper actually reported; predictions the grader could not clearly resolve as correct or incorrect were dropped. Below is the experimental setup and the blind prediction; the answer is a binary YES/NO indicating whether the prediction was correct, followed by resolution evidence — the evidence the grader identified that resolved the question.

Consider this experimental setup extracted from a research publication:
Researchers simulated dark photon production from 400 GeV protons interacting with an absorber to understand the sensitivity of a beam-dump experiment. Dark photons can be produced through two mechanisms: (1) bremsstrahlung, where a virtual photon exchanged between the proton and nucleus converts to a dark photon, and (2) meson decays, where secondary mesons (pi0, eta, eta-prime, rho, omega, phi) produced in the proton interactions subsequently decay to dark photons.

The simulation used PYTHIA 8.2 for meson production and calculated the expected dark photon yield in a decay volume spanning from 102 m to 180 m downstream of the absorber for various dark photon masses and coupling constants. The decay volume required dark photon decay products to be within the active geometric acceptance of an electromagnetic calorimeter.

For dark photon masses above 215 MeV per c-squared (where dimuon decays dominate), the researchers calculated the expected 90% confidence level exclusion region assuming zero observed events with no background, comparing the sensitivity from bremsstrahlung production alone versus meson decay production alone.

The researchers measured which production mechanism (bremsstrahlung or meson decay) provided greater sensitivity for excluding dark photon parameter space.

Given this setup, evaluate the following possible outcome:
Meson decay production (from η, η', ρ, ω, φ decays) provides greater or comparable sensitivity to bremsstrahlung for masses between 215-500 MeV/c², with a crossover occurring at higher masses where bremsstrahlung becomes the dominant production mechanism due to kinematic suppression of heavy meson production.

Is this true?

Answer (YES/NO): NO